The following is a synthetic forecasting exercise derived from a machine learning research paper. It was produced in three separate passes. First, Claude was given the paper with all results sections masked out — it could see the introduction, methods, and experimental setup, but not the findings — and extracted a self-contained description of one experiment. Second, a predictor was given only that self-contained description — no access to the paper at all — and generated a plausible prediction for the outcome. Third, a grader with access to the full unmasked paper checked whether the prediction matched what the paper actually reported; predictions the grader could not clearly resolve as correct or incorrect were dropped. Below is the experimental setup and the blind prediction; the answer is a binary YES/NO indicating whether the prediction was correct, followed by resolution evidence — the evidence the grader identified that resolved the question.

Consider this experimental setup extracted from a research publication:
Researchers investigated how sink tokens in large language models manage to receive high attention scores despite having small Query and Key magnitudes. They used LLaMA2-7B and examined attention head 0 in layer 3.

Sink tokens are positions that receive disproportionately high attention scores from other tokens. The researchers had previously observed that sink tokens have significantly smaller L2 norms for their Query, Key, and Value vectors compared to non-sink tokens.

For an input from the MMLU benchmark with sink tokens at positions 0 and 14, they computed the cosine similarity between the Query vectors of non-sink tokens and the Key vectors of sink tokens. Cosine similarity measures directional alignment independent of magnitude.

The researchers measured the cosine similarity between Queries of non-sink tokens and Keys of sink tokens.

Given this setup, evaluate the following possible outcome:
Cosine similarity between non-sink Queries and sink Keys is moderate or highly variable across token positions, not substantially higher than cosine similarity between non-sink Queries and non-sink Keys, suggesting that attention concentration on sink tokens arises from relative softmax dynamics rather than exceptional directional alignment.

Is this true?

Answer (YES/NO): NO